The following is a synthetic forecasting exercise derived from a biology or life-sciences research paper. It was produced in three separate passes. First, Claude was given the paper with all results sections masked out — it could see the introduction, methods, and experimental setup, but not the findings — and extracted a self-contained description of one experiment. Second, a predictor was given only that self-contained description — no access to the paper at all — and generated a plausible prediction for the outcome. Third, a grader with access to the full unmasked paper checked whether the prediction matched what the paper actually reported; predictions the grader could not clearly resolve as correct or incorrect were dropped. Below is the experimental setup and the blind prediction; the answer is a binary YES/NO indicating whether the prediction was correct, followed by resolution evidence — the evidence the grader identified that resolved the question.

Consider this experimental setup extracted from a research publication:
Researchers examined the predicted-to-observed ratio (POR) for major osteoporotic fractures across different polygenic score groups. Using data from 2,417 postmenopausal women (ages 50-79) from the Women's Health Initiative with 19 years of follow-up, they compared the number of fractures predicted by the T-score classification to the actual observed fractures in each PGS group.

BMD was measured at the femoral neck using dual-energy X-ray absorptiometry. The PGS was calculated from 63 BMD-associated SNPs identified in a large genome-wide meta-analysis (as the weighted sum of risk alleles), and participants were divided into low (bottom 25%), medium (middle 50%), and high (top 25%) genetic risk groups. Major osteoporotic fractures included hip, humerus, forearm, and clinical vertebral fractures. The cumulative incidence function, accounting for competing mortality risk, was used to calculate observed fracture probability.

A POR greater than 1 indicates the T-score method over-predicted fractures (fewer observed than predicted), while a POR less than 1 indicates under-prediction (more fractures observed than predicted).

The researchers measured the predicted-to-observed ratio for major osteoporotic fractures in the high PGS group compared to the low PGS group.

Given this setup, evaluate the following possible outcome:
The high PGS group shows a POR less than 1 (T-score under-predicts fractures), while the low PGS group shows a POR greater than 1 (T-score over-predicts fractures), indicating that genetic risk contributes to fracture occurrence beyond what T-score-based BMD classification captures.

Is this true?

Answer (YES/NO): NO